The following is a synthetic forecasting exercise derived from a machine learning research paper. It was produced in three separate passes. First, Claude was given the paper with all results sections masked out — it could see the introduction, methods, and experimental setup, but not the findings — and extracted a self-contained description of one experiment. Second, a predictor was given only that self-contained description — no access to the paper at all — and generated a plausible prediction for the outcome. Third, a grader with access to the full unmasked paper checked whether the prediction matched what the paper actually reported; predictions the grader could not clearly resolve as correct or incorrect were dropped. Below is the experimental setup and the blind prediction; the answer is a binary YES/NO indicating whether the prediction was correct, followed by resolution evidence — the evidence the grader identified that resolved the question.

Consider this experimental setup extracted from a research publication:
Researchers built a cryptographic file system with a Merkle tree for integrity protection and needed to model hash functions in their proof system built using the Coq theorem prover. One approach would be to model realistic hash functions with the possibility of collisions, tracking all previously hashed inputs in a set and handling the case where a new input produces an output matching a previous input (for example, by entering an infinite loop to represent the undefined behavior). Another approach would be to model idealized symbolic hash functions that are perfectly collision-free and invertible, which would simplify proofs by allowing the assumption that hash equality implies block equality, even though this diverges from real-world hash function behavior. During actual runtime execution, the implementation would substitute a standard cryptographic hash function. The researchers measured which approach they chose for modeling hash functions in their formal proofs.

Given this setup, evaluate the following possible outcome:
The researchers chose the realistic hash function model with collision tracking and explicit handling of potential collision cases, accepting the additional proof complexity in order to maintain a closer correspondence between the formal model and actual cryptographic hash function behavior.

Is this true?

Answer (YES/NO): NO